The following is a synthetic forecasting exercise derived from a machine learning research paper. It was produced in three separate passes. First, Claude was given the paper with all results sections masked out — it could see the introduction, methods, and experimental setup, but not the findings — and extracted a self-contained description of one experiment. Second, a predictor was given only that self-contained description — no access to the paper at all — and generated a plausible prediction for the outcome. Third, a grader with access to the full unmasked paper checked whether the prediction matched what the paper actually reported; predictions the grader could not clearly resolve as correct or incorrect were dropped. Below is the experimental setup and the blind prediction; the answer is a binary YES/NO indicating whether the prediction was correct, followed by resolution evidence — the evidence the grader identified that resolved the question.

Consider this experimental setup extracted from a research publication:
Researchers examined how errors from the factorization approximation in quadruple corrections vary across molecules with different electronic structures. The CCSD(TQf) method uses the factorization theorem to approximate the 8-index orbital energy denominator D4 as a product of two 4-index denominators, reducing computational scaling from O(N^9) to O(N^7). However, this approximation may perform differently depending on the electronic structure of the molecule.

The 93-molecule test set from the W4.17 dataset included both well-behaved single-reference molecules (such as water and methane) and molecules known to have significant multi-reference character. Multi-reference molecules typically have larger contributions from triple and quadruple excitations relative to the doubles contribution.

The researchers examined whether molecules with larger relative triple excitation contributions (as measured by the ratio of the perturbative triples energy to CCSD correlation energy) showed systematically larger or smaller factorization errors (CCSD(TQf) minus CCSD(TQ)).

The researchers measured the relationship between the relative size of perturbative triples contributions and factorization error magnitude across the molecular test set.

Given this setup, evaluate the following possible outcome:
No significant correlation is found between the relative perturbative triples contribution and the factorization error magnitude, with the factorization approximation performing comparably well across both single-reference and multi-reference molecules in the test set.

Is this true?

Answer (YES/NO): NO